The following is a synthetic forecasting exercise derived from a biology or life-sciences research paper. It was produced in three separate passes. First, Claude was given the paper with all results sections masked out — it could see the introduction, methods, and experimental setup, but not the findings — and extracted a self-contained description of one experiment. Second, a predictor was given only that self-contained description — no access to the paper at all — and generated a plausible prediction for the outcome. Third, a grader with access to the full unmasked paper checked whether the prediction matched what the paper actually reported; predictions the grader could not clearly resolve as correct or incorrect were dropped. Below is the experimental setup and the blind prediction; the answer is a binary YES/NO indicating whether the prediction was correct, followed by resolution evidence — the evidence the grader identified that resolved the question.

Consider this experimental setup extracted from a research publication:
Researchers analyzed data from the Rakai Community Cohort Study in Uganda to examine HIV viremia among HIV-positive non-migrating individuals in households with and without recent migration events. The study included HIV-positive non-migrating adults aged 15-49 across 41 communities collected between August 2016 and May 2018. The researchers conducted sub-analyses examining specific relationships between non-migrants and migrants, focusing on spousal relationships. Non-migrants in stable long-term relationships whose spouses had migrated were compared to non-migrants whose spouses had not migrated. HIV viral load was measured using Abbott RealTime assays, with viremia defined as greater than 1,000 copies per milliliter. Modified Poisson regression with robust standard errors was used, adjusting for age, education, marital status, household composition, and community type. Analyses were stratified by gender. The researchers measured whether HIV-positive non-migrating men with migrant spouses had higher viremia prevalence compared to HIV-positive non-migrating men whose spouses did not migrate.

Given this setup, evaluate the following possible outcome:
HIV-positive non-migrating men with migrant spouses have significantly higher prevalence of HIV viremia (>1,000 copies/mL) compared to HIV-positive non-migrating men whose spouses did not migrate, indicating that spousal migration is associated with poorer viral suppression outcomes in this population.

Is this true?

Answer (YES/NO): NO